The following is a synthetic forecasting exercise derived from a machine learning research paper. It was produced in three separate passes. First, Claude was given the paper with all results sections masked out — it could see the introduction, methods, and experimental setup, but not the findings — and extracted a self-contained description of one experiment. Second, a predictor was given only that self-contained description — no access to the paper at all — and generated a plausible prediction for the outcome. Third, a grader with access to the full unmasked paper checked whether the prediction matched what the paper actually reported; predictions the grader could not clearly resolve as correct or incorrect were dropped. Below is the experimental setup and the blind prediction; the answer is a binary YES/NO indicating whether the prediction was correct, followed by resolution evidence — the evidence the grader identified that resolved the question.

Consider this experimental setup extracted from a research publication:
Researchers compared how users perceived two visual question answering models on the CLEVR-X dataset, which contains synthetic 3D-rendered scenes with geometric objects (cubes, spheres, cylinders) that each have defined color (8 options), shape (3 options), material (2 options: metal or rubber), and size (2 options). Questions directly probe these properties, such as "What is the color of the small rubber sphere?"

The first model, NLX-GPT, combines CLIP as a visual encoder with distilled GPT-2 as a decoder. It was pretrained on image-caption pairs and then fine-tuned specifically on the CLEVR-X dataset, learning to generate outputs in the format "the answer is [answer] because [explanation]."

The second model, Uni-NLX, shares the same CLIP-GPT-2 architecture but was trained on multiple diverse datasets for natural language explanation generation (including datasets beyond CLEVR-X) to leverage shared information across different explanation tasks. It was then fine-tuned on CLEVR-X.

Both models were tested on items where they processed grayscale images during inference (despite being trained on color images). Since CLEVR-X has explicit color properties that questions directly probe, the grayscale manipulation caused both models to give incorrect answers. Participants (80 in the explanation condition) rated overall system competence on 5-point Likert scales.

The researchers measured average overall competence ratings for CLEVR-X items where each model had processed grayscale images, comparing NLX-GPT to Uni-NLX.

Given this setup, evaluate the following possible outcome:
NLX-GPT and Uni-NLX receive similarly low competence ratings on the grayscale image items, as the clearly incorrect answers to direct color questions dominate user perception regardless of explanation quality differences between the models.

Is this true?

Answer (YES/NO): YES